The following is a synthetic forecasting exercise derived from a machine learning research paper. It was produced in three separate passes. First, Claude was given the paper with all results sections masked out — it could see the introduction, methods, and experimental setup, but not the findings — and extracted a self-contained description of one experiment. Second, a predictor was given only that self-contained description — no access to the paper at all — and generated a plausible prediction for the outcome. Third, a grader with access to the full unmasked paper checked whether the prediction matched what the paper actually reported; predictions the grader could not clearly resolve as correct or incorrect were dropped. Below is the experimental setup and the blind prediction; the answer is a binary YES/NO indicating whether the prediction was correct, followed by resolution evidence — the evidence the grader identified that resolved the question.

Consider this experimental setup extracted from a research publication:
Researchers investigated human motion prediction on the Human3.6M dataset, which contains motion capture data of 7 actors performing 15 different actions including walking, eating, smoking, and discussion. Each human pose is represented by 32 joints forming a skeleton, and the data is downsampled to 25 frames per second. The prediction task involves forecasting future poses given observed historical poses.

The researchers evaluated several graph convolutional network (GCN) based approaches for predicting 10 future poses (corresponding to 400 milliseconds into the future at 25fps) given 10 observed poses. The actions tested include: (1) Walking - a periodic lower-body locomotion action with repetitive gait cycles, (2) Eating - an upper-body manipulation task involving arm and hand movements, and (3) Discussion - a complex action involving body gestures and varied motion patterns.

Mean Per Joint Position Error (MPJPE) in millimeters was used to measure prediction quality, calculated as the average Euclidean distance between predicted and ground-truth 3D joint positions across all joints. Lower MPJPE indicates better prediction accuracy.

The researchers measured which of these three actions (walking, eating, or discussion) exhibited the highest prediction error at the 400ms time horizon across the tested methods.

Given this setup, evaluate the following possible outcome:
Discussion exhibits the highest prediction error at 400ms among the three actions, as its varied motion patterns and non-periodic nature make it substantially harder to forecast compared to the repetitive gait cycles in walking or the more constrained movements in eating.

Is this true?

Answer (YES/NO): YES